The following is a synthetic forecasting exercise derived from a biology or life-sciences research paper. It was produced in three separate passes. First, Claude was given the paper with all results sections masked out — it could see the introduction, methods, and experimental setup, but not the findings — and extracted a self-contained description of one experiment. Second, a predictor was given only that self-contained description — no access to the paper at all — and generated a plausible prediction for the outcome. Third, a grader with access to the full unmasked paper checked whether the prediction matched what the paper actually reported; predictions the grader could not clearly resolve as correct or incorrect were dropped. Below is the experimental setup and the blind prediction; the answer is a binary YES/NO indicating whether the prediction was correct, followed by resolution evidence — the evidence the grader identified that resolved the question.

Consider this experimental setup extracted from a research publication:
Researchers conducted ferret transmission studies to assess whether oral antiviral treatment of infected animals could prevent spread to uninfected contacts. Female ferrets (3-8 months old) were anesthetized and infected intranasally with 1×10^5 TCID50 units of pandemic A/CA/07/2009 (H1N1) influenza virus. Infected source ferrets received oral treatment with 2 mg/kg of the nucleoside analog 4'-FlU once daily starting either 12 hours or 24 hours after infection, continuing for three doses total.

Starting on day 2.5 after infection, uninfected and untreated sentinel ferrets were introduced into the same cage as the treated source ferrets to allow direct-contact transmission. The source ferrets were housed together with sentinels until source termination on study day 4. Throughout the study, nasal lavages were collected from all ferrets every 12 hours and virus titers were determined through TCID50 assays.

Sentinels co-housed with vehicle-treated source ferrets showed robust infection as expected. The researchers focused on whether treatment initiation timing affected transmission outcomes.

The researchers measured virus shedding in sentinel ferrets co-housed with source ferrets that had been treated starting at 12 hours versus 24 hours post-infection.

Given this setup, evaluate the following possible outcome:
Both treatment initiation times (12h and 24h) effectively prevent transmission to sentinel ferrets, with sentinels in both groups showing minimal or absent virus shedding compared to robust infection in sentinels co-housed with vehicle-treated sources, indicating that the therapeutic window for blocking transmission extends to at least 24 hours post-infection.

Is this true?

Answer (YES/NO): NO